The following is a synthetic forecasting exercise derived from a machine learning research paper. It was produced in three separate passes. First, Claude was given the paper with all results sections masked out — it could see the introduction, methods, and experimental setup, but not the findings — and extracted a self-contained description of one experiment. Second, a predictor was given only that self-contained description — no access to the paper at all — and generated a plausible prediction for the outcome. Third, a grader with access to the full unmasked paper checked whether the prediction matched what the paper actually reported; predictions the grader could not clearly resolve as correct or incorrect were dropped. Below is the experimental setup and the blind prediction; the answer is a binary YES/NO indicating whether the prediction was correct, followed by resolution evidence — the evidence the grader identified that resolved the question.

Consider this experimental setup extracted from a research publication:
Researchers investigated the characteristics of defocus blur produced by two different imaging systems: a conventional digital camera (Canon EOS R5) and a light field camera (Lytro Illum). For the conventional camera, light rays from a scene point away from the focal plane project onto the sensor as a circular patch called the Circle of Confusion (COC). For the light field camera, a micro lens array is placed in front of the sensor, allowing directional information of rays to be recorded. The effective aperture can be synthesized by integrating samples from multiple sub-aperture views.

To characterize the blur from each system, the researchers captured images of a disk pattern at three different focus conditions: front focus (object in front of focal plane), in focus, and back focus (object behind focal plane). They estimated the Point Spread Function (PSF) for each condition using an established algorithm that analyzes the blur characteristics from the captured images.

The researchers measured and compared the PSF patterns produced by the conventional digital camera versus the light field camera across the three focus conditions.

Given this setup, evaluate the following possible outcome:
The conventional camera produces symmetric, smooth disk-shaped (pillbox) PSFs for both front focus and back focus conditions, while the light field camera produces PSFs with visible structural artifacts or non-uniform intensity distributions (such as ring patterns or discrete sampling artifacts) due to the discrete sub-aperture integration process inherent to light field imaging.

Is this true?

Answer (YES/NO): NO